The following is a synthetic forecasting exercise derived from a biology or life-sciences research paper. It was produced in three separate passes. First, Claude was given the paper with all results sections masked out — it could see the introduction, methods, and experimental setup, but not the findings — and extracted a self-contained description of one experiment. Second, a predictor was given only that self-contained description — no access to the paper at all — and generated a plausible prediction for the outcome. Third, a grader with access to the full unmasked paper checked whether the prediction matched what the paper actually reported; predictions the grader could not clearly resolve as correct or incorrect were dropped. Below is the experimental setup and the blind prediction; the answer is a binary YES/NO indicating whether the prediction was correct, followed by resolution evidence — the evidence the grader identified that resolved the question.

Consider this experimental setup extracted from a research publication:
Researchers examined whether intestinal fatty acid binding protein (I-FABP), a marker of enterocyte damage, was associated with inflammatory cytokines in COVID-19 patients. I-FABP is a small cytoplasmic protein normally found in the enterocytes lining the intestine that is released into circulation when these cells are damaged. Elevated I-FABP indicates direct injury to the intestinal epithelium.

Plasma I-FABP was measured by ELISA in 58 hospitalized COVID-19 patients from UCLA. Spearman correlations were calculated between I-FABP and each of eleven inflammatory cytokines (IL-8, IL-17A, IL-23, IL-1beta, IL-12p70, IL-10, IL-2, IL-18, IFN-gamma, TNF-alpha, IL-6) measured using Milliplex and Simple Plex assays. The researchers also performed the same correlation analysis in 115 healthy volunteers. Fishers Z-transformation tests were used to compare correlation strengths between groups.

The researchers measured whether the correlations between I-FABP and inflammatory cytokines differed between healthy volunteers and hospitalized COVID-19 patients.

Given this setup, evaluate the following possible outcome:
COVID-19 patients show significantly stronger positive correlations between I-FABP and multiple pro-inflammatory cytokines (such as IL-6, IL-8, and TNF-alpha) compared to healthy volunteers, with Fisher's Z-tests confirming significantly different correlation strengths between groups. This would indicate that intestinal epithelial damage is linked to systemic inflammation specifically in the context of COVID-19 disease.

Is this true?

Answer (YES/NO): NO